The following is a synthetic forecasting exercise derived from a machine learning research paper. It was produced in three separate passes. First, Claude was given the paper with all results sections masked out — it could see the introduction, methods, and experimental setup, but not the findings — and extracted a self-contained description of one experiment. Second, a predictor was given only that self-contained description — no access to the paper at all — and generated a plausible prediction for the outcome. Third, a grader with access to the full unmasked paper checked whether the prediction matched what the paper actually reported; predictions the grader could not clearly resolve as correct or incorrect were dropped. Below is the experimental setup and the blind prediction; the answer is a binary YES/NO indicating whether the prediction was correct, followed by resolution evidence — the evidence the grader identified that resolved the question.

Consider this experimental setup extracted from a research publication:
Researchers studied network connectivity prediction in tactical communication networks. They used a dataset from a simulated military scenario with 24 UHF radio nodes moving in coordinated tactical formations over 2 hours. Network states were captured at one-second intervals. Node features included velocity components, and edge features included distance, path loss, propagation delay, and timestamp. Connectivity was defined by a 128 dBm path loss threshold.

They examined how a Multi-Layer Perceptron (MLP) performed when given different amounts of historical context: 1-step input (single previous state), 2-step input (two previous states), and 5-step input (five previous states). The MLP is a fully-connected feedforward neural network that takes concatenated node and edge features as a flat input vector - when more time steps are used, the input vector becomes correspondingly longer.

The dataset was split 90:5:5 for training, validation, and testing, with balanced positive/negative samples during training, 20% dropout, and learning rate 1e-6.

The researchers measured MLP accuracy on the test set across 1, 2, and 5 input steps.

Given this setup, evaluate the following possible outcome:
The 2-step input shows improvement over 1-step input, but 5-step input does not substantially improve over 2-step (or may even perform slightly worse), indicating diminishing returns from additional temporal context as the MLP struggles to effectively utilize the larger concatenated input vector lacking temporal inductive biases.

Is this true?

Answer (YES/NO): NO